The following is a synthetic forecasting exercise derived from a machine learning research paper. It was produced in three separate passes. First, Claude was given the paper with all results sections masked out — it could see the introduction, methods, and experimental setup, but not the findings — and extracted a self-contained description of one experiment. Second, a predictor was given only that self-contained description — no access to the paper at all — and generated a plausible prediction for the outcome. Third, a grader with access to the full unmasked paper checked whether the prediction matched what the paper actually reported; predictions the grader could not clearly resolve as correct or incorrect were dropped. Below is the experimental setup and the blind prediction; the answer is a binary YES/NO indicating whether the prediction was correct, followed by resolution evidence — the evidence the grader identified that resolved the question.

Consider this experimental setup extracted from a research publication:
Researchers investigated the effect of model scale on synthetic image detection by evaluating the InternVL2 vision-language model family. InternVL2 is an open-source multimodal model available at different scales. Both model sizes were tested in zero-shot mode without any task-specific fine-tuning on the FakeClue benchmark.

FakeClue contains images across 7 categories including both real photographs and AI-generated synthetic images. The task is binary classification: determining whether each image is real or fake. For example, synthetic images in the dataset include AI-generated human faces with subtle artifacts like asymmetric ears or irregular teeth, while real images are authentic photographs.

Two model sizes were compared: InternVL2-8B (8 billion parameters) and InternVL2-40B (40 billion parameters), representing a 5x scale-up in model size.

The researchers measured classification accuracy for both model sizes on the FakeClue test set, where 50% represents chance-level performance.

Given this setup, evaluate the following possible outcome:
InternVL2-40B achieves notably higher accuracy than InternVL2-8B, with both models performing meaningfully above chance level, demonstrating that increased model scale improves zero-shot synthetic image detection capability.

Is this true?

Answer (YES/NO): NO